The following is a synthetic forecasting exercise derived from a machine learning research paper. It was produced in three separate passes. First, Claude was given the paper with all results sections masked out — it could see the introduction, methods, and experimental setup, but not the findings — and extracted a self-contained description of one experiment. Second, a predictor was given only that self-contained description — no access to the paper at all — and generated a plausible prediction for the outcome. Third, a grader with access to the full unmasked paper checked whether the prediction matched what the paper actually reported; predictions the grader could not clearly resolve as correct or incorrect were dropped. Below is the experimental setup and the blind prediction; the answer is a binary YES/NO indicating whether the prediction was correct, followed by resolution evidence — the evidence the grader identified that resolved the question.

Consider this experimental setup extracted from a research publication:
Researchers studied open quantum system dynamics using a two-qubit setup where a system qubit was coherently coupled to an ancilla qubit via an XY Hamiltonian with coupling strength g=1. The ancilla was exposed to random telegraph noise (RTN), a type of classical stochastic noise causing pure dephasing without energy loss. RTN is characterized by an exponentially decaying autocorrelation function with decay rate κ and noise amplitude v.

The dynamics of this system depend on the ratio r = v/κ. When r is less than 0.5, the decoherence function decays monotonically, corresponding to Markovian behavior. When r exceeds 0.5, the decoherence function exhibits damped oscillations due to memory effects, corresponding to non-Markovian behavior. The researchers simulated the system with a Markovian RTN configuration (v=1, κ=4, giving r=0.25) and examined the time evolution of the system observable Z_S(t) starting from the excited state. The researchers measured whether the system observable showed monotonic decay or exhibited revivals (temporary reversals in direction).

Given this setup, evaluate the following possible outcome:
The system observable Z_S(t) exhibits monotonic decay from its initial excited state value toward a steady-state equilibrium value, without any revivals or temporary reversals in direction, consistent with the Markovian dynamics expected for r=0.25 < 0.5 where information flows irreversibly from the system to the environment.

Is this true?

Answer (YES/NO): NO